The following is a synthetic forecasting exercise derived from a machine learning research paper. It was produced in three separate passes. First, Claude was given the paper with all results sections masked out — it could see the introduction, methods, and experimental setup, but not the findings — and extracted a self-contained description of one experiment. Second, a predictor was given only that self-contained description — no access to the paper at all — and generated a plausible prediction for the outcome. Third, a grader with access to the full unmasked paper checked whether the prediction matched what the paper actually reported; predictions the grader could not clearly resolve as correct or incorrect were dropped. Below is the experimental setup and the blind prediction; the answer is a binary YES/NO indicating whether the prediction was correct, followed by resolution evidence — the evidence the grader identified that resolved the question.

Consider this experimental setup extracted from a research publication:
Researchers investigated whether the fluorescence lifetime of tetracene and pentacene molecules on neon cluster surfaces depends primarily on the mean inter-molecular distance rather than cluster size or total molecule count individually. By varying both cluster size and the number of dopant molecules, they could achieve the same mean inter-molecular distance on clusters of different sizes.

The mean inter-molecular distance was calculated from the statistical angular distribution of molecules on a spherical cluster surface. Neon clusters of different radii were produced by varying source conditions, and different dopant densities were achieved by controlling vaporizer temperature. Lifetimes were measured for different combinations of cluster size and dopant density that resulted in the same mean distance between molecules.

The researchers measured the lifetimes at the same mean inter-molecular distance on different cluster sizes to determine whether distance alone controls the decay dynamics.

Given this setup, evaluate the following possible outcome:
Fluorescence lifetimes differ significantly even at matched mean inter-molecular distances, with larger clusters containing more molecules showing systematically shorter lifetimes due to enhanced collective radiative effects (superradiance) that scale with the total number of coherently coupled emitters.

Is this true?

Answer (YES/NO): NO